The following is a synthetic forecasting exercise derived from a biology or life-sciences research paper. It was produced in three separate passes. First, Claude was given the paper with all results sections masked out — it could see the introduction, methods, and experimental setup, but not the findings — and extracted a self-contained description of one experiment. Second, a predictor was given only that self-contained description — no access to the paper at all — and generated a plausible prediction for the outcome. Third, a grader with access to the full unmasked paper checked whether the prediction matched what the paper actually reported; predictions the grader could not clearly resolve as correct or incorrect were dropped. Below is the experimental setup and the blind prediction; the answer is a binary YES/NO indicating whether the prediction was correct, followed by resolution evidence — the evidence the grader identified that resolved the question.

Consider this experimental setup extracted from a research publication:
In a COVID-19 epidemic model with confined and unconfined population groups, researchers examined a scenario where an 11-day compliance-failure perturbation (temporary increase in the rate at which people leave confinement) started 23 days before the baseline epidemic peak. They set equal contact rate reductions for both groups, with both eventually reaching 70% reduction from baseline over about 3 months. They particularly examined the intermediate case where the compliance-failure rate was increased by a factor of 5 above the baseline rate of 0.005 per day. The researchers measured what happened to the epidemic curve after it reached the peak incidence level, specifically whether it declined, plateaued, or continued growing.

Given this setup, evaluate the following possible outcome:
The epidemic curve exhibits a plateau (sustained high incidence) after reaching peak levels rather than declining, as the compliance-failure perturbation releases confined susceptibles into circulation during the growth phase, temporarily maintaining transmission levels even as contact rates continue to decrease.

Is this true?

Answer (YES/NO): YES